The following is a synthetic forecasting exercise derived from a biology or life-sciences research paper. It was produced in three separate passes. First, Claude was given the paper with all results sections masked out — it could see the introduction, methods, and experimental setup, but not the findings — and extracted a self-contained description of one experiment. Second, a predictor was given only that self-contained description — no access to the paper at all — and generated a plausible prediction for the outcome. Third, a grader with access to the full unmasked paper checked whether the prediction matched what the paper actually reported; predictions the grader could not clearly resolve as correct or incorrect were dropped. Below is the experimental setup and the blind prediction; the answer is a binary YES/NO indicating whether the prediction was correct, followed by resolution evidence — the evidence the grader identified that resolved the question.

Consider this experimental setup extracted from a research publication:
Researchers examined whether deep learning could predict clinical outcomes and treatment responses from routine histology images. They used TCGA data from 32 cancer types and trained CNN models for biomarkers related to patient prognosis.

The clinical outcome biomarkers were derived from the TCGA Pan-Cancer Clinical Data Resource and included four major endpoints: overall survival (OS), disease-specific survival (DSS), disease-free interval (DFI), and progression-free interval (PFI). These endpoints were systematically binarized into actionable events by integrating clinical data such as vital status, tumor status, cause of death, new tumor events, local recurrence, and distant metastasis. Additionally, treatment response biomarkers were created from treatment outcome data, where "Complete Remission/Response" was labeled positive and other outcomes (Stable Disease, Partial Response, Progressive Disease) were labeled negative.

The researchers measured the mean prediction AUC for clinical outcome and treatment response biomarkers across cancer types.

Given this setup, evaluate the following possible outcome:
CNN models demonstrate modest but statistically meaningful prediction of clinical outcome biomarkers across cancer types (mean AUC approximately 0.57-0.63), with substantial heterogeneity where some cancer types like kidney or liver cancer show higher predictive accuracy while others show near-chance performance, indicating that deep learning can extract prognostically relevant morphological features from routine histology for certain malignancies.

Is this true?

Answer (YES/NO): NO